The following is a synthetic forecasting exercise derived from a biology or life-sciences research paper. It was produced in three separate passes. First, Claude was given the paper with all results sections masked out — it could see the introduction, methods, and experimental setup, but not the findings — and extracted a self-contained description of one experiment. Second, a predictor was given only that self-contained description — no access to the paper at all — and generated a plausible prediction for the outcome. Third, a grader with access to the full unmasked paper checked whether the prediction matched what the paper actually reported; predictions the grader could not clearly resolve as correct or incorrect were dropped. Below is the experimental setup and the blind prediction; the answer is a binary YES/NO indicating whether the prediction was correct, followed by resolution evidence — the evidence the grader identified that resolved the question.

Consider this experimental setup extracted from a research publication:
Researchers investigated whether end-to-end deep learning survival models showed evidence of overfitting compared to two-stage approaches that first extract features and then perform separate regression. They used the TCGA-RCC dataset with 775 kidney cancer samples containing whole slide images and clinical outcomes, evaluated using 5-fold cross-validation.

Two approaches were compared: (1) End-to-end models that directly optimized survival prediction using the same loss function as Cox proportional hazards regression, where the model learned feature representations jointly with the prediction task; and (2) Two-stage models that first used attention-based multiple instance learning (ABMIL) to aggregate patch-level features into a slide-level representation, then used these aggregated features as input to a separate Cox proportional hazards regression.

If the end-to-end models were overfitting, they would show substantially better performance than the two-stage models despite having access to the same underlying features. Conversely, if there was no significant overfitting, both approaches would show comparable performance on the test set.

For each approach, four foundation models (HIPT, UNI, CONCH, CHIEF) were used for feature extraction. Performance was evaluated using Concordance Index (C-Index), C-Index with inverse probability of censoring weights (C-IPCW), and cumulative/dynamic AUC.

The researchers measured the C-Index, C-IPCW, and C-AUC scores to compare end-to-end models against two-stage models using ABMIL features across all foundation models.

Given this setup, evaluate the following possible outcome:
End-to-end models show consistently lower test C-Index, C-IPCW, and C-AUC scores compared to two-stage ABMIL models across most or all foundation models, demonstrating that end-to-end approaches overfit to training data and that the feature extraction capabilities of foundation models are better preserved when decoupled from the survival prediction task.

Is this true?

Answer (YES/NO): NO